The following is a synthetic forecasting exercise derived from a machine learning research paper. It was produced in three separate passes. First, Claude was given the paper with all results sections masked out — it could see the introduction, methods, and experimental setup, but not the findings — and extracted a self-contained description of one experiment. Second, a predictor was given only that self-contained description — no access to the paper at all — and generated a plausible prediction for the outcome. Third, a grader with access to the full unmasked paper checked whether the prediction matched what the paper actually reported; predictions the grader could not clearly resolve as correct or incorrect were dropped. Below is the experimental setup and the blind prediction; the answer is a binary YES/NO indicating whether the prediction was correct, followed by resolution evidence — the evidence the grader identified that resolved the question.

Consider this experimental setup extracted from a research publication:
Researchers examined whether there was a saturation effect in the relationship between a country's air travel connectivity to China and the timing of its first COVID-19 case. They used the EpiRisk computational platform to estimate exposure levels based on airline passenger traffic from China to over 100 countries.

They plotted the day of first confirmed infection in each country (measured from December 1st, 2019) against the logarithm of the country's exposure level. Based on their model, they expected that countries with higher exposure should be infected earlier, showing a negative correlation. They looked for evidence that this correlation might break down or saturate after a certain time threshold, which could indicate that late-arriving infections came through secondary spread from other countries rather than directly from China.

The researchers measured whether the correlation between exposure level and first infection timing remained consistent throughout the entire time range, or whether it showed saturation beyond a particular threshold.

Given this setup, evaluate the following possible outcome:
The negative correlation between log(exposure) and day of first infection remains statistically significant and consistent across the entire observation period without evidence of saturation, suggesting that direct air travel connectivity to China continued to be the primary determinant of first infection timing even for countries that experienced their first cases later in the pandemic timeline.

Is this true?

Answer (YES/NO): NO